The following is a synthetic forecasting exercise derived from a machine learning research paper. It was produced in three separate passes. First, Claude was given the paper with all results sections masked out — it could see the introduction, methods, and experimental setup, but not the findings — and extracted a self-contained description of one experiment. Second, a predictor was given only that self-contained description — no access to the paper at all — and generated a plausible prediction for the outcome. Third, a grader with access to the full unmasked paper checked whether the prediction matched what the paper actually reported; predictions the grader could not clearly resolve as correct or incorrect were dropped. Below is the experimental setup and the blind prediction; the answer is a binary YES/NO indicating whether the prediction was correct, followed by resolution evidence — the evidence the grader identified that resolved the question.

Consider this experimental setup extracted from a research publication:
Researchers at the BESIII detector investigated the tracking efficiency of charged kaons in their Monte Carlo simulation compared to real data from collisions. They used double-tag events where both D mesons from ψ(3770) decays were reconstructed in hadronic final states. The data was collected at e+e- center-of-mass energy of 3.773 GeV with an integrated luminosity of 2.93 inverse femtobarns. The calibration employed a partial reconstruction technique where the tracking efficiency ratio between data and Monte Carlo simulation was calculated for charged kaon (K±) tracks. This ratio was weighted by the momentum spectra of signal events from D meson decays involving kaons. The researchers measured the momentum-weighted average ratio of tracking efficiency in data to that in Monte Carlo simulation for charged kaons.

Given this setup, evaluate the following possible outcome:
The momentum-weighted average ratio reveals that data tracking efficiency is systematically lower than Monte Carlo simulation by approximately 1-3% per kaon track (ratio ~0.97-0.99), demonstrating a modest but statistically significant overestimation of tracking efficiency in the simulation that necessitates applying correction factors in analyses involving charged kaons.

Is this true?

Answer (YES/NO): NO